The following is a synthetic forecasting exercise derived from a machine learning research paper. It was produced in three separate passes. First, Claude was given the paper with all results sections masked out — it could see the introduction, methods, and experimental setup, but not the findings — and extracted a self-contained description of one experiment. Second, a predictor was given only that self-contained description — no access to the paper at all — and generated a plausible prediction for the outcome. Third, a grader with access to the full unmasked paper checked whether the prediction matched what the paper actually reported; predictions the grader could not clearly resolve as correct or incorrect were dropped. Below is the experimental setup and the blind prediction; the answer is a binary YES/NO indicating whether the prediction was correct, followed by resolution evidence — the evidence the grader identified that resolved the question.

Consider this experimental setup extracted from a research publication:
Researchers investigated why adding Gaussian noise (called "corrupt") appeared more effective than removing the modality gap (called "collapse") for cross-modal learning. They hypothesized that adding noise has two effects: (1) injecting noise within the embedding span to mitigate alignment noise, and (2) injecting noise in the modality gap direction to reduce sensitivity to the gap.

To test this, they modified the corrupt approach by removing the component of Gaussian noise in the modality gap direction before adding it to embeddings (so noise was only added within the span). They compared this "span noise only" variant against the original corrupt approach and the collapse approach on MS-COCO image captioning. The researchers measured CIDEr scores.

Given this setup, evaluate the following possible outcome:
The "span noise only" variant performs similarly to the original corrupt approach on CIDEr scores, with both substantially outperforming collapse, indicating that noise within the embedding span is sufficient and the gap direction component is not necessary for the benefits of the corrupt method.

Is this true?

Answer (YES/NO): NO